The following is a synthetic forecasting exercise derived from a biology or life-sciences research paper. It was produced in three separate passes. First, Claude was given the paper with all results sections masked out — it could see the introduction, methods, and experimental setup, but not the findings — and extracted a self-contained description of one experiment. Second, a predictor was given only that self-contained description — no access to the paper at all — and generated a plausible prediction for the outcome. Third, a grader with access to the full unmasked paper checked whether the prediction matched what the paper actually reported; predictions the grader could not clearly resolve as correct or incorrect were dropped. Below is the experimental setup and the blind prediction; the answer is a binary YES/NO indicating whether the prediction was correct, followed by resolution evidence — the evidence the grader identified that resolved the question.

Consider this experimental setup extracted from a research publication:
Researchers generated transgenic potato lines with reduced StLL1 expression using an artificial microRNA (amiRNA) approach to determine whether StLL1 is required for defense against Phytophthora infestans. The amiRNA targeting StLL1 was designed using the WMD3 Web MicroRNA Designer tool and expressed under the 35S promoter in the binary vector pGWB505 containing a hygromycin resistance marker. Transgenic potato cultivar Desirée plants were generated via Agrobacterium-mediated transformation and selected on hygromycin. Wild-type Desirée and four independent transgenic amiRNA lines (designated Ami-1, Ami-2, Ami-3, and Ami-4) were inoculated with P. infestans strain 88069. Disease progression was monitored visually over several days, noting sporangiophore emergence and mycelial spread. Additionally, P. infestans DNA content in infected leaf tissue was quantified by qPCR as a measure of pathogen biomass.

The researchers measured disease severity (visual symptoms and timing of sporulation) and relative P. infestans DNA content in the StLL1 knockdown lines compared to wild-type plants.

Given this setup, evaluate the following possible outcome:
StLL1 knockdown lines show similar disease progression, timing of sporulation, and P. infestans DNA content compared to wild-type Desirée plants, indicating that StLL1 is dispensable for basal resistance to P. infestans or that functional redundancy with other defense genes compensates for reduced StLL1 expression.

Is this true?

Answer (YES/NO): NO